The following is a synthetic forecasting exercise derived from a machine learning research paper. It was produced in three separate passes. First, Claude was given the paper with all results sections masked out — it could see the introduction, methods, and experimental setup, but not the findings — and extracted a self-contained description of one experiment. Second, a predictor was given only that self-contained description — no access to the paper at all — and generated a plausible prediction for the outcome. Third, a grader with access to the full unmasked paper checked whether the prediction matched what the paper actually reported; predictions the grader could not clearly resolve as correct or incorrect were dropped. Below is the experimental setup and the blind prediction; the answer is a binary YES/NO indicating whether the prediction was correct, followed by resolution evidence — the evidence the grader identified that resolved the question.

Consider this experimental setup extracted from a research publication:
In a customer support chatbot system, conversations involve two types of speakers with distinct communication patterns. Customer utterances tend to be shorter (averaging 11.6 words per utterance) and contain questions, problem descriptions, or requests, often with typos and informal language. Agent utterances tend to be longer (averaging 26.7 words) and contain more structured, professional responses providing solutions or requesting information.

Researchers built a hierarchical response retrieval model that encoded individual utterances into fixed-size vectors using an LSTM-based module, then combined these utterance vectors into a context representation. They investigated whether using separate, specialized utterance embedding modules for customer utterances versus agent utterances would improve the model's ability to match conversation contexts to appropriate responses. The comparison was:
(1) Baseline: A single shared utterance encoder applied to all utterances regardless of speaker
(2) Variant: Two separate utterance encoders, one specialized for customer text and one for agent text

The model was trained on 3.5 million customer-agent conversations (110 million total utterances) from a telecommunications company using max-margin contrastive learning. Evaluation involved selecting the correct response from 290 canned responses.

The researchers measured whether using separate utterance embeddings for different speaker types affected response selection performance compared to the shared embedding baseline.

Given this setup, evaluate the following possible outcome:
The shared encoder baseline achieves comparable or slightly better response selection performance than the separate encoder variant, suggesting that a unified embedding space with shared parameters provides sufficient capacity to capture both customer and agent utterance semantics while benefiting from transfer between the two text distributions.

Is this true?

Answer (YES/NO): YES